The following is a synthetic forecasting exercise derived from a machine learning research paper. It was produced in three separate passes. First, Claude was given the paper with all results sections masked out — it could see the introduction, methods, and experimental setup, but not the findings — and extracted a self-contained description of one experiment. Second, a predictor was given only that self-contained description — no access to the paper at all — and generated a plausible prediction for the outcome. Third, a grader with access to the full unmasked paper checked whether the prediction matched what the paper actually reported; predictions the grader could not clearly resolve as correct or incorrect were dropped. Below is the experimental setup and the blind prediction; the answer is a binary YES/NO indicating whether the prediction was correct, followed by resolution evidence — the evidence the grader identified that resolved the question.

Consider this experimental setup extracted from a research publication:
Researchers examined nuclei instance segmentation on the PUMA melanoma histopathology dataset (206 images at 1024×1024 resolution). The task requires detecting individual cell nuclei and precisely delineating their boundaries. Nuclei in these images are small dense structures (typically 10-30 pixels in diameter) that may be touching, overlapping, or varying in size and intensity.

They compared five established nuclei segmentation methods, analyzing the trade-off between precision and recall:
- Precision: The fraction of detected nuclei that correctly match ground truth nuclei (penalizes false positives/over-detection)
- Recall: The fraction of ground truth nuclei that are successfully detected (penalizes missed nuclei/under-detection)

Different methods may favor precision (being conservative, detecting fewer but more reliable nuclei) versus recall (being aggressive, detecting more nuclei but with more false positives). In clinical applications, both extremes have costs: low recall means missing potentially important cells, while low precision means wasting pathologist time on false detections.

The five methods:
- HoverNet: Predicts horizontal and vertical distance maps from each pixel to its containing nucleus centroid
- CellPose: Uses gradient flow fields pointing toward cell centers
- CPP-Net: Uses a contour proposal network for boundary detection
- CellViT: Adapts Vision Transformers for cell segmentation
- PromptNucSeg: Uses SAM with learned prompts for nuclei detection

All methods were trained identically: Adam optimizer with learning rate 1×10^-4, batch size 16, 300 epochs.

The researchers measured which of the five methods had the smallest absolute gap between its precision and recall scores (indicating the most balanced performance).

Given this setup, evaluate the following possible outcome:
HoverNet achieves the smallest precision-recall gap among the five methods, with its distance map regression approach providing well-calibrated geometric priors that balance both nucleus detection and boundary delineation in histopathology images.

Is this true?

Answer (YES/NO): NO